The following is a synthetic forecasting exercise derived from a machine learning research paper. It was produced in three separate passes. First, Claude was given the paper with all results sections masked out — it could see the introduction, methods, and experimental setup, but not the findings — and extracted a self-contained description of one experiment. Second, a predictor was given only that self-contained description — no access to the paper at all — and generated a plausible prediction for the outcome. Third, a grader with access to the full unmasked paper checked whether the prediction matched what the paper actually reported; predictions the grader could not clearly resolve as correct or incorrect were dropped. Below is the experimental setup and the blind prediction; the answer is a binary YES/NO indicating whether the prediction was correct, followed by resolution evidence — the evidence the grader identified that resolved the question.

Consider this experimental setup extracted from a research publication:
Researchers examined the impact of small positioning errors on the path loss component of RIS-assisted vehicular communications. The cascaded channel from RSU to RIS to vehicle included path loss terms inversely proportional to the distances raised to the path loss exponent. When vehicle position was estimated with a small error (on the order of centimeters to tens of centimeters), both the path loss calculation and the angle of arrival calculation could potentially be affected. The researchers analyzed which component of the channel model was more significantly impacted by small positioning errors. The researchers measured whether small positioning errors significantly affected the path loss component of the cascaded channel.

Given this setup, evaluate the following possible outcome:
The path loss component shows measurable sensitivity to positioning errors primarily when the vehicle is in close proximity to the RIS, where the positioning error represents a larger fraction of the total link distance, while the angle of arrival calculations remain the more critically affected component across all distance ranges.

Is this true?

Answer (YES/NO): NO